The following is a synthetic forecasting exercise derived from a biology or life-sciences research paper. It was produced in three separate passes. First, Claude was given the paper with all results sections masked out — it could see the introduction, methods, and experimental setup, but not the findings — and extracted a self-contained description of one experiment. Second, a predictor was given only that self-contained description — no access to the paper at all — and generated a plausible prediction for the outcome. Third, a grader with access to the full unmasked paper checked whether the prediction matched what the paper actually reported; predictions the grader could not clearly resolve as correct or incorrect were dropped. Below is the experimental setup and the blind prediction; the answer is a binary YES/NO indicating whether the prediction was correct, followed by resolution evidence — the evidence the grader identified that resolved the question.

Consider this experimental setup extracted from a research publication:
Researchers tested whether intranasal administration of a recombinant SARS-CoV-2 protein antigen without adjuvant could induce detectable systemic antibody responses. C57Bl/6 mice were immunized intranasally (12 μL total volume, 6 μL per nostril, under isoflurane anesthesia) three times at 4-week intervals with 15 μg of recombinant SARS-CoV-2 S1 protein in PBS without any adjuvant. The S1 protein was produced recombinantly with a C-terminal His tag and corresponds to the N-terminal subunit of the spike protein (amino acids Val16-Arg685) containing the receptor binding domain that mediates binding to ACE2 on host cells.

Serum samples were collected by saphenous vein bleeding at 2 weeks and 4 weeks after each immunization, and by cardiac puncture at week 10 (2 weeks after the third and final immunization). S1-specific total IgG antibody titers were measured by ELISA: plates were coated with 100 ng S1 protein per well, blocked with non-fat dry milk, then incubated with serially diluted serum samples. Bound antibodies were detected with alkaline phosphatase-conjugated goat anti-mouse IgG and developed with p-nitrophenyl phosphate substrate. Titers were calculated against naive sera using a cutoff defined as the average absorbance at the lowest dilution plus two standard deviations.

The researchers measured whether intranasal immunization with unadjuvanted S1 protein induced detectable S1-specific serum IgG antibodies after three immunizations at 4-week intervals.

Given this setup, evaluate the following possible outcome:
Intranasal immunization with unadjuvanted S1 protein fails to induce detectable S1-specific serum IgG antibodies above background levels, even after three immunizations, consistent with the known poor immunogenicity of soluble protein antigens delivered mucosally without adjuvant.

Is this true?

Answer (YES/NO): NO